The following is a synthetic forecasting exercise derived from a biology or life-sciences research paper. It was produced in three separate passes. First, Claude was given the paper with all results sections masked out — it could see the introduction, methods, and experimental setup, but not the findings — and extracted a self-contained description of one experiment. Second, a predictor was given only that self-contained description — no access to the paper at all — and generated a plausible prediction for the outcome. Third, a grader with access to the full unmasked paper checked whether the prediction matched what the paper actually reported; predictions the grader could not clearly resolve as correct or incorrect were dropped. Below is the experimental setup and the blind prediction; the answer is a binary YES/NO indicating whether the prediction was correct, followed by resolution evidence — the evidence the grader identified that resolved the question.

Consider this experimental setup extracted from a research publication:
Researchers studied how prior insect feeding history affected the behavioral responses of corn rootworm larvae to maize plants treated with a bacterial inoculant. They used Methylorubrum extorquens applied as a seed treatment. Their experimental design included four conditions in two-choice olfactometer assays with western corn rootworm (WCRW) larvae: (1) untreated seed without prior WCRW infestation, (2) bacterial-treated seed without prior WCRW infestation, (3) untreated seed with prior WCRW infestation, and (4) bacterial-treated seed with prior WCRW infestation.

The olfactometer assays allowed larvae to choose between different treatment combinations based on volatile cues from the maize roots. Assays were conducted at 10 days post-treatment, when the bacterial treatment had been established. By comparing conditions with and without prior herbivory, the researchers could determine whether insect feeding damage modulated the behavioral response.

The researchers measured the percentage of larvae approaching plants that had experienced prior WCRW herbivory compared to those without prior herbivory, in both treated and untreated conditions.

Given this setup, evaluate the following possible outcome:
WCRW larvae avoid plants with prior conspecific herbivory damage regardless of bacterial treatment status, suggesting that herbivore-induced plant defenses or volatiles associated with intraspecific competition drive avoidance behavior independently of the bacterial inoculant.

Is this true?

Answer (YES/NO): NO